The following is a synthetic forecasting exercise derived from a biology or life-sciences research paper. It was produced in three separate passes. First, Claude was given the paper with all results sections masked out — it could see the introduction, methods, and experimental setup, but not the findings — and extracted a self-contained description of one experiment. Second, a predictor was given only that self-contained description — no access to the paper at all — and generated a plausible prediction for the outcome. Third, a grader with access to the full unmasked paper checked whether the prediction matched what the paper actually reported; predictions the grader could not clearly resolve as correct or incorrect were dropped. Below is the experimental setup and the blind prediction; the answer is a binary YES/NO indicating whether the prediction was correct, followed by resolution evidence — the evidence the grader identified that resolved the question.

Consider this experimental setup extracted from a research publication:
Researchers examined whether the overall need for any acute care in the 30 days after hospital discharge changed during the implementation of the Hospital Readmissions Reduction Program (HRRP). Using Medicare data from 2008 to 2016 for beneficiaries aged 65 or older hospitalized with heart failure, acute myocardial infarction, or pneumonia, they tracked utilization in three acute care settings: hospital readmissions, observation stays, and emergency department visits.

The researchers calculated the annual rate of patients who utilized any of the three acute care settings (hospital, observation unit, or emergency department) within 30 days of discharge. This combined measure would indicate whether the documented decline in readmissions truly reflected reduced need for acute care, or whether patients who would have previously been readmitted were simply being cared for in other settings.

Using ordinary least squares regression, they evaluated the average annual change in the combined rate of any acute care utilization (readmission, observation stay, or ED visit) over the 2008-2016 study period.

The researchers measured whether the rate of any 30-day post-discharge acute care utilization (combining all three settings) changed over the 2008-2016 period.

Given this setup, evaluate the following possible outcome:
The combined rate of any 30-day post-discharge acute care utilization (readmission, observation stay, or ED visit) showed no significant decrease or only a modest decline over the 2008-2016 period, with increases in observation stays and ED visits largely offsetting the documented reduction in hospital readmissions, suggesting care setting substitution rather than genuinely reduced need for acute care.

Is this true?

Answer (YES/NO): YES